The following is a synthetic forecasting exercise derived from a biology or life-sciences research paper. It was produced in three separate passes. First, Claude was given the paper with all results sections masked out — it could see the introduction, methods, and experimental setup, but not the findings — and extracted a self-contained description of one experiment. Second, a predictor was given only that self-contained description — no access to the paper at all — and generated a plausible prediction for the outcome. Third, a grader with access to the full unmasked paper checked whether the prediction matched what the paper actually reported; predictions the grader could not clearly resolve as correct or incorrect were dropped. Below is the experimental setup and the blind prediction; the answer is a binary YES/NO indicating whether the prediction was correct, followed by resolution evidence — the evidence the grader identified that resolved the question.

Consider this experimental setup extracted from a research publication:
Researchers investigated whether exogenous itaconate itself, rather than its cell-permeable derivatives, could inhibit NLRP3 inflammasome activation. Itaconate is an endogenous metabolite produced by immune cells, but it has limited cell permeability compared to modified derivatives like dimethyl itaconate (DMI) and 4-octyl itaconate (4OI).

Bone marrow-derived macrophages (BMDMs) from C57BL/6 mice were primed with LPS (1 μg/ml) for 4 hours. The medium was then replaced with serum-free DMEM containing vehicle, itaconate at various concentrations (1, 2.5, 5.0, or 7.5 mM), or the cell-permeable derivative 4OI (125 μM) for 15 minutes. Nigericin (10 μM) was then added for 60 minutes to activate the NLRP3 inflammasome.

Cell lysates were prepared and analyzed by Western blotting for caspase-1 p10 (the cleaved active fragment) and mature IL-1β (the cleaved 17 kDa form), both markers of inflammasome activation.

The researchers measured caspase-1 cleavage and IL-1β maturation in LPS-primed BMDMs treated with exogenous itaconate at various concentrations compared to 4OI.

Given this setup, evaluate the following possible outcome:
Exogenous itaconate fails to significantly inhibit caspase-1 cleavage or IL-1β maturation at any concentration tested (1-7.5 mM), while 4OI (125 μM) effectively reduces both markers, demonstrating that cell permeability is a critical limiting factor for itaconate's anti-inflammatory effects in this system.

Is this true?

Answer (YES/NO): NO